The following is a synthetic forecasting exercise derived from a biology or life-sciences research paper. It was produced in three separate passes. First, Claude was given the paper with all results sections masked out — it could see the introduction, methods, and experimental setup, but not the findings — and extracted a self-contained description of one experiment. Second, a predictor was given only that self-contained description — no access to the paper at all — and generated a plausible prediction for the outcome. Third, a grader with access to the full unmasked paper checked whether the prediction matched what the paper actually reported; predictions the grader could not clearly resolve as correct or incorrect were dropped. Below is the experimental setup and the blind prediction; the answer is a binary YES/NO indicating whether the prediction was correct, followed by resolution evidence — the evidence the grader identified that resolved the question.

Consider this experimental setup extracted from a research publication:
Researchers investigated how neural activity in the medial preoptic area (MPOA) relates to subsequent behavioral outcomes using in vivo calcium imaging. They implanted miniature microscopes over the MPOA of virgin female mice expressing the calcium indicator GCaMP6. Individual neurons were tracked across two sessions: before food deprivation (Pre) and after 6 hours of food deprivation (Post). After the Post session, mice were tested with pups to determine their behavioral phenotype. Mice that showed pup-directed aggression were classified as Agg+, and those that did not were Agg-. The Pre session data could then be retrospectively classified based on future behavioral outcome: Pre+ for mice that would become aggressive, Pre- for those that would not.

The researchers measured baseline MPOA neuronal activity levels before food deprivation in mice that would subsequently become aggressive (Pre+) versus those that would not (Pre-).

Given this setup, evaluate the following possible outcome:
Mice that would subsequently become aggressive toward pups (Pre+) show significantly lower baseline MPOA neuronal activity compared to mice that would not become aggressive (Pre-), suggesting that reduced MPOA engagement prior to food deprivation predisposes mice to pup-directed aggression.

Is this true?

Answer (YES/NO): YES